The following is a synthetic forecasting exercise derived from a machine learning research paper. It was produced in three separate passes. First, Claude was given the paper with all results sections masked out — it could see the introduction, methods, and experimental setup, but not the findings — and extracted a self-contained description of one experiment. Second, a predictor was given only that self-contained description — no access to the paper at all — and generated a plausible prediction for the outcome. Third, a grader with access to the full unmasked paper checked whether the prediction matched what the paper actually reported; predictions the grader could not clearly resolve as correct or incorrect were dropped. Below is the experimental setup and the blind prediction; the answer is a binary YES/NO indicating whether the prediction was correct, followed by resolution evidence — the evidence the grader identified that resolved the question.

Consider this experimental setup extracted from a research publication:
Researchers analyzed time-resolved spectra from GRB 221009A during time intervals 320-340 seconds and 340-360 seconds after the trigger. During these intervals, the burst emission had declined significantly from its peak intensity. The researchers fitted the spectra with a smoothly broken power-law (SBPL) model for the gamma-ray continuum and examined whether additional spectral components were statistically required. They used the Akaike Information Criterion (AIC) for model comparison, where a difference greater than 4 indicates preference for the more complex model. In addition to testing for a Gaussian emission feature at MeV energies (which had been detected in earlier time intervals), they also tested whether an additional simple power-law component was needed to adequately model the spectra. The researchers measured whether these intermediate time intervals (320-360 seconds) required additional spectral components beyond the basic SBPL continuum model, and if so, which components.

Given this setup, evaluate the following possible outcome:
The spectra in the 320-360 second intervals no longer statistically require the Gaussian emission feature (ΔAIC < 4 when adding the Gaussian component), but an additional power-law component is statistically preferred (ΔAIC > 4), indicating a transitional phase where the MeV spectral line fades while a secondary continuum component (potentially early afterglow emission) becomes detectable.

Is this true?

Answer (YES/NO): NO